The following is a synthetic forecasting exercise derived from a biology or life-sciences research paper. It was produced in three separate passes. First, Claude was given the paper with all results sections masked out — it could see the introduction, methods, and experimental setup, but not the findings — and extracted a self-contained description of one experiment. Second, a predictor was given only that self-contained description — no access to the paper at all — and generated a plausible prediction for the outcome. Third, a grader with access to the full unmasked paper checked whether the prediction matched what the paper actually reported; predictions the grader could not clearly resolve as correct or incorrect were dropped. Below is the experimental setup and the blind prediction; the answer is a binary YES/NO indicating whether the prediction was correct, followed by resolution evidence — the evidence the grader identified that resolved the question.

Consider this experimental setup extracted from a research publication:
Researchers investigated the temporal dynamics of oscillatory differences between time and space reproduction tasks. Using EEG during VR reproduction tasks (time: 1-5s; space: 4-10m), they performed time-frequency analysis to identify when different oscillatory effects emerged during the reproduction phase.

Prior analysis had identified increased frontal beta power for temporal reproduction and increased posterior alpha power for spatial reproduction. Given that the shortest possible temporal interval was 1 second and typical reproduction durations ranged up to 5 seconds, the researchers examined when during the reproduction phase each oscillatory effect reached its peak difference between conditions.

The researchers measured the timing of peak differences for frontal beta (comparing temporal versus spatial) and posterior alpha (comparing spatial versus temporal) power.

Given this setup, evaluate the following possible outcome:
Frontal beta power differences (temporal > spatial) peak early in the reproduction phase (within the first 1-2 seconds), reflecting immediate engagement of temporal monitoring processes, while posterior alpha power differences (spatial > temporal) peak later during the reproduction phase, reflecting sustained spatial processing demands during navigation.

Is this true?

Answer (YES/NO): YES